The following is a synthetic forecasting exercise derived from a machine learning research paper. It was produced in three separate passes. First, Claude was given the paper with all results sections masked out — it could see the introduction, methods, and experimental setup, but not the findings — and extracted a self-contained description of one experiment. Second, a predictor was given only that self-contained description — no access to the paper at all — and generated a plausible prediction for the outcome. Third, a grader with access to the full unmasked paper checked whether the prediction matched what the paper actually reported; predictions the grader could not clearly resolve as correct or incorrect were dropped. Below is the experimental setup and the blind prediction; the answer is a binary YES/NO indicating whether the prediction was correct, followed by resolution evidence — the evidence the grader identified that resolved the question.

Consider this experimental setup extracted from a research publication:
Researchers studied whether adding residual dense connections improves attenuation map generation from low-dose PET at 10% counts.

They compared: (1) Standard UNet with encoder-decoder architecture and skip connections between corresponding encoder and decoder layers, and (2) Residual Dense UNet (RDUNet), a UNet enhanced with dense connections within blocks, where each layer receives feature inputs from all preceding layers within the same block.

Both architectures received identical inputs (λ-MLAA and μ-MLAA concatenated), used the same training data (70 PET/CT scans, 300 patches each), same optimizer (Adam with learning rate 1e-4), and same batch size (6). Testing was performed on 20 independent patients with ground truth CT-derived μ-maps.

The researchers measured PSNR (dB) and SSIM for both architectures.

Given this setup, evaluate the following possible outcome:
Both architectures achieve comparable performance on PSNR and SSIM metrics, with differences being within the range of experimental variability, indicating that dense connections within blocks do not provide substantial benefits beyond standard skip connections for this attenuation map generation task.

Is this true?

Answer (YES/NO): YES